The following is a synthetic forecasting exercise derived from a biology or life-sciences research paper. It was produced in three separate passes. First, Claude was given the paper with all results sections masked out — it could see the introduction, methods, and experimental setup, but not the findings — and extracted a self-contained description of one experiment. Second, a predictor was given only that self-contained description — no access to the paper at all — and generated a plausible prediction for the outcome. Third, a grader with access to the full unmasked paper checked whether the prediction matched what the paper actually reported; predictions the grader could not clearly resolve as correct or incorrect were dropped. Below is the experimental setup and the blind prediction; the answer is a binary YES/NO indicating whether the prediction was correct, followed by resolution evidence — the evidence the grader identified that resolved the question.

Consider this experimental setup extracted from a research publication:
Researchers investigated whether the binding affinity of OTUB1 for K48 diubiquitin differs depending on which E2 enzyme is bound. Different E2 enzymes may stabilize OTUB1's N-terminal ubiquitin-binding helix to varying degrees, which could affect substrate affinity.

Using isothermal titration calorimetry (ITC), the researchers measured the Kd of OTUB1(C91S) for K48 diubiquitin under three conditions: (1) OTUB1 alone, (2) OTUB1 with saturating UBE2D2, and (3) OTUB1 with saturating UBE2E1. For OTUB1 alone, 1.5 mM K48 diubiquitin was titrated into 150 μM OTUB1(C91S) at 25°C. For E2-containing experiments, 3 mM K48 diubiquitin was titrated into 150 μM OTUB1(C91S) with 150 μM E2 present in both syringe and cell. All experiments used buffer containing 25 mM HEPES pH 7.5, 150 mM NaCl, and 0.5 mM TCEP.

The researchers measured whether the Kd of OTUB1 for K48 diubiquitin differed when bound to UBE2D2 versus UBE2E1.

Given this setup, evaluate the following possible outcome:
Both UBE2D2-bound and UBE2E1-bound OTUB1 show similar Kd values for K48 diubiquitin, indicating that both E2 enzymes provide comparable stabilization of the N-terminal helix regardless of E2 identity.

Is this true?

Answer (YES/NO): NO